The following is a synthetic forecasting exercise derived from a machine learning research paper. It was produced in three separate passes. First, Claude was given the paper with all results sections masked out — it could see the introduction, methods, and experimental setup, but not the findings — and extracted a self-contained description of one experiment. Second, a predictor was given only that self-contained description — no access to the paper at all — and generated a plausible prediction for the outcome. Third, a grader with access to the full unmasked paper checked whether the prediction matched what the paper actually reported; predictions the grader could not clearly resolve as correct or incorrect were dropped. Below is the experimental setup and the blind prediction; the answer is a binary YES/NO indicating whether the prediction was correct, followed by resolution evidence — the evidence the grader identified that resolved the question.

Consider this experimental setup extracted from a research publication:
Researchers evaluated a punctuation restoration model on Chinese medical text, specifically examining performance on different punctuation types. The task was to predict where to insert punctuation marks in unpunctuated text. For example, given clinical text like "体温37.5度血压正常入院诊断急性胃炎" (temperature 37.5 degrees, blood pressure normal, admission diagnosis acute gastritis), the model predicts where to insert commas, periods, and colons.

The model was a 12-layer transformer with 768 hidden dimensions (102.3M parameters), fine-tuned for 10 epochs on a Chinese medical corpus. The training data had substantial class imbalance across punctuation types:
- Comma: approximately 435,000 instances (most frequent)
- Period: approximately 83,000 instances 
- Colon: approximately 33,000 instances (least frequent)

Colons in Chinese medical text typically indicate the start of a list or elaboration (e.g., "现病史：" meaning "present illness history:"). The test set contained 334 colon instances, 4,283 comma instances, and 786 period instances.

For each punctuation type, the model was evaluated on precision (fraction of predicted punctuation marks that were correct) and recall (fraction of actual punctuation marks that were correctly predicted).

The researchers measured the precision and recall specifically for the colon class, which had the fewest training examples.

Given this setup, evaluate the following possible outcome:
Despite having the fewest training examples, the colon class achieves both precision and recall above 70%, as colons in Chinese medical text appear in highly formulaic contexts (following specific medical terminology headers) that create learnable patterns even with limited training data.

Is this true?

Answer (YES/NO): YES